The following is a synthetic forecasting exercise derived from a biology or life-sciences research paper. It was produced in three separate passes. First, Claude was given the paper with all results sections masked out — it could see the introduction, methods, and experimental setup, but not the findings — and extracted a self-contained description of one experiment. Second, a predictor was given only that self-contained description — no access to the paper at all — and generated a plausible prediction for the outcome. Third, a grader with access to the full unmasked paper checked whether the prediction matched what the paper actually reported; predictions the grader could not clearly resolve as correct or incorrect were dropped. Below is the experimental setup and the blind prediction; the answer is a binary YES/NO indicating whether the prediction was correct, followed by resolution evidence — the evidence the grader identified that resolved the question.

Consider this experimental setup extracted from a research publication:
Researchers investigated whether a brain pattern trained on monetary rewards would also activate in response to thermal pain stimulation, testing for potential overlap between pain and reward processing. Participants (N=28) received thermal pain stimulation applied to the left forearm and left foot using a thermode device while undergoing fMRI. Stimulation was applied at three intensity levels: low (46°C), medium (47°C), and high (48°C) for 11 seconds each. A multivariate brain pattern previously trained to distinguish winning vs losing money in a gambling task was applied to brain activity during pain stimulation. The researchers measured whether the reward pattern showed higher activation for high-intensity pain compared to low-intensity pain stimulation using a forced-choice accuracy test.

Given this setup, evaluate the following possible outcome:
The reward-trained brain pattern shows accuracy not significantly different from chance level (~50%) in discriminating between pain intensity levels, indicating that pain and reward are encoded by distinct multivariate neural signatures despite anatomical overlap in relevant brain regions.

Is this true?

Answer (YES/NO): YES